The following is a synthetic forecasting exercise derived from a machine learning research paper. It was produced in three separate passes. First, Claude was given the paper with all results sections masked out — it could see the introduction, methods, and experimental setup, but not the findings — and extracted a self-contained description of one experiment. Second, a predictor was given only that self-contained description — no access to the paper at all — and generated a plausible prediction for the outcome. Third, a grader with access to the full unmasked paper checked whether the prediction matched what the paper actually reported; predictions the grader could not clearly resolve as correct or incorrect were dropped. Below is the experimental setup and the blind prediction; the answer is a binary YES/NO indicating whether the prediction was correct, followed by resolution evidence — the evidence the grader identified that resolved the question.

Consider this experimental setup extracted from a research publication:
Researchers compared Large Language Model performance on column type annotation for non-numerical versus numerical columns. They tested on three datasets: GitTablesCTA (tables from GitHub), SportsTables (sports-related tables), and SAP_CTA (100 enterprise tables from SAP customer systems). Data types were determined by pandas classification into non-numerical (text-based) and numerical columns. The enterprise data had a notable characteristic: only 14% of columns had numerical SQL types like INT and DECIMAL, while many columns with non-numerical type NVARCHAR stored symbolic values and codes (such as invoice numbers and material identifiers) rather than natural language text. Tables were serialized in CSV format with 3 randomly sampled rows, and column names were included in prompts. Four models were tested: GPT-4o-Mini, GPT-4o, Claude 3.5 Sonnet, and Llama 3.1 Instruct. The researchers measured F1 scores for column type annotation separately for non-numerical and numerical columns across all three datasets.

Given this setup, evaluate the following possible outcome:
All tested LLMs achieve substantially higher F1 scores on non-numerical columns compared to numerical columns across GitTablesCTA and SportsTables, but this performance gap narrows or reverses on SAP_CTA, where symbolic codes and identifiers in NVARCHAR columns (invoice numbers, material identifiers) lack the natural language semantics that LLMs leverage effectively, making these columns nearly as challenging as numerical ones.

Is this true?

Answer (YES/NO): NO